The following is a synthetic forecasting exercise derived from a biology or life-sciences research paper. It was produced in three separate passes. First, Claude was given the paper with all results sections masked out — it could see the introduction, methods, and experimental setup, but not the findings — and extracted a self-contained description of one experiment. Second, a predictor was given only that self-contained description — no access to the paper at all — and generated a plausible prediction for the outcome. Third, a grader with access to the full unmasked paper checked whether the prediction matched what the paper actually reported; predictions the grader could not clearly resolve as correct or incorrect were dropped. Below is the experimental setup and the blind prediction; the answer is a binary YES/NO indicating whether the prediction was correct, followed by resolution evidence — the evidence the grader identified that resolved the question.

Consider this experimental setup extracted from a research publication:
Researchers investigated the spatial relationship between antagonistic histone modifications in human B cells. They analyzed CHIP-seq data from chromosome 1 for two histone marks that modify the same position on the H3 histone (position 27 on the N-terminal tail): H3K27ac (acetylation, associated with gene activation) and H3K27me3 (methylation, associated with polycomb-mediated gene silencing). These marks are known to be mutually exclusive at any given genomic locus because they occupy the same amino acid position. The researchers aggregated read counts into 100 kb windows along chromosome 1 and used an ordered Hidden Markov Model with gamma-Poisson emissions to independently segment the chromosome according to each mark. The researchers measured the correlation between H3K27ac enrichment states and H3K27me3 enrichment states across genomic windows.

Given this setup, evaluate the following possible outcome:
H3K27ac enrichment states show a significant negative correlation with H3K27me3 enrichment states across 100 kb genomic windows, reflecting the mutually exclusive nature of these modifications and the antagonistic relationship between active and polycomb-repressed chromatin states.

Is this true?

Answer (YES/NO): NO